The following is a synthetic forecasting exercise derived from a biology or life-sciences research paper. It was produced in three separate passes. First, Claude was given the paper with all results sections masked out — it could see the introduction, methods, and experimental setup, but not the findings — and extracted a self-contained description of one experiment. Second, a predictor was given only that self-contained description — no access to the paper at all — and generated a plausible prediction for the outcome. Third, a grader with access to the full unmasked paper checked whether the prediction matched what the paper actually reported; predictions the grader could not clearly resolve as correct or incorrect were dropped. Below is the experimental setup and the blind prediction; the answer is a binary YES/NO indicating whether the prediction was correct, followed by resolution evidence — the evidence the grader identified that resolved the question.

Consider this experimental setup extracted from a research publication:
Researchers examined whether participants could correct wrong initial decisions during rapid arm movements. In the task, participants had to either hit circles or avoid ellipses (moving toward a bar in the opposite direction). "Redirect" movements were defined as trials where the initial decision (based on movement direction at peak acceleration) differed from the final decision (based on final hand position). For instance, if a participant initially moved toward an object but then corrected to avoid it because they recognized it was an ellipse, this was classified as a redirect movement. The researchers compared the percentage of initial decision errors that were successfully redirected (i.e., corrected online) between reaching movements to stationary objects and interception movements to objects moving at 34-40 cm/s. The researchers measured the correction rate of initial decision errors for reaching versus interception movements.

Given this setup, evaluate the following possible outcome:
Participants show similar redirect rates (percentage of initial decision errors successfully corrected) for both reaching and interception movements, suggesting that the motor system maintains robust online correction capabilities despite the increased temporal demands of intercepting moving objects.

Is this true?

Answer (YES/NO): NO